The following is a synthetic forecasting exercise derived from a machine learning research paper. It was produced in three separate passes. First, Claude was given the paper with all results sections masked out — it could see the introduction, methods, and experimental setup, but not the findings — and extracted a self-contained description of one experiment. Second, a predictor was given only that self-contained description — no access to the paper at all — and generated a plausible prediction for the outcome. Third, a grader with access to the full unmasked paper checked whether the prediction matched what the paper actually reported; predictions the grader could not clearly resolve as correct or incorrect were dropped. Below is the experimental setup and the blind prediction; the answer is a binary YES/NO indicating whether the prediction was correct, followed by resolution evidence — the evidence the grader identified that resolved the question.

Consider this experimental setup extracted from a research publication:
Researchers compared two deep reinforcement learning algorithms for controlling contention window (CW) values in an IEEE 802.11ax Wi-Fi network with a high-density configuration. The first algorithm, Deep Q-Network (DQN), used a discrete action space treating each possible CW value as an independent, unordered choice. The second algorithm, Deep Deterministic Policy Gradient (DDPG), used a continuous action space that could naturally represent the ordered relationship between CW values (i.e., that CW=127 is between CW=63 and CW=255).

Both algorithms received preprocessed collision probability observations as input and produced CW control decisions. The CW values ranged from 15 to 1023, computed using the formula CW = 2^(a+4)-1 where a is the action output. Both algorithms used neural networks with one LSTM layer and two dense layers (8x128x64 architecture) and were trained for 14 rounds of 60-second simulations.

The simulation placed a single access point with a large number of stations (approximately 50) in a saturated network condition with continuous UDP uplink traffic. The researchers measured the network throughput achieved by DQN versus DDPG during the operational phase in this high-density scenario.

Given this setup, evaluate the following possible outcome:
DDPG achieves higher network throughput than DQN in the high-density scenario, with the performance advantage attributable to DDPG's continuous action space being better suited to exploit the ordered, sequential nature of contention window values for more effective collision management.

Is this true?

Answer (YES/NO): YES